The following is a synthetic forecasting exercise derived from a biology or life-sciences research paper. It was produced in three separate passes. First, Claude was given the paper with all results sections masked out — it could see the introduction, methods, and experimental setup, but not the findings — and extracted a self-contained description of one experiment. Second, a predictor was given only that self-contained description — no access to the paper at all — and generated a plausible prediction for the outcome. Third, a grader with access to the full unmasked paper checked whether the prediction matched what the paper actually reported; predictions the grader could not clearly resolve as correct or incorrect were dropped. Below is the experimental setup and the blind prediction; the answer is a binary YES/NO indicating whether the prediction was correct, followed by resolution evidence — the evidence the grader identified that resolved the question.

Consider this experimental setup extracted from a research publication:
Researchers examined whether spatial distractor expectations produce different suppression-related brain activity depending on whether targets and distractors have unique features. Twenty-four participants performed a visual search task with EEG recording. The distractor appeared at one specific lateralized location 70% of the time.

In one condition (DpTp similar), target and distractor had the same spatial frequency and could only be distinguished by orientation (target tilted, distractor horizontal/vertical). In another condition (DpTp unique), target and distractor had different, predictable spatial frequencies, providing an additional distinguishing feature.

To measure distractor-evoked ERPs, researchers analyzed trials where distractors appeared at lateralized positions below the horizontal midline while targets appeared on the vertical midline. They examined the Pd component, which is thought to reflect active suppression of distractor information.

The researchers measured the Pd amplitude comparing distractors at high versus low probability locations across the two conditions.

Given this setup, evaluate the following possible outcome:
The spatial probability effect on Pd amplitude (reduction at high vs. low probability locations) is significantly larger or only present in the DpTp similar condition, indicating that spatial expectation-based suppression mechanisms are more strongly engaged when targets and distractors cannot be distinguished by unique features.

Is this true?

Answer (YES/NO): NO